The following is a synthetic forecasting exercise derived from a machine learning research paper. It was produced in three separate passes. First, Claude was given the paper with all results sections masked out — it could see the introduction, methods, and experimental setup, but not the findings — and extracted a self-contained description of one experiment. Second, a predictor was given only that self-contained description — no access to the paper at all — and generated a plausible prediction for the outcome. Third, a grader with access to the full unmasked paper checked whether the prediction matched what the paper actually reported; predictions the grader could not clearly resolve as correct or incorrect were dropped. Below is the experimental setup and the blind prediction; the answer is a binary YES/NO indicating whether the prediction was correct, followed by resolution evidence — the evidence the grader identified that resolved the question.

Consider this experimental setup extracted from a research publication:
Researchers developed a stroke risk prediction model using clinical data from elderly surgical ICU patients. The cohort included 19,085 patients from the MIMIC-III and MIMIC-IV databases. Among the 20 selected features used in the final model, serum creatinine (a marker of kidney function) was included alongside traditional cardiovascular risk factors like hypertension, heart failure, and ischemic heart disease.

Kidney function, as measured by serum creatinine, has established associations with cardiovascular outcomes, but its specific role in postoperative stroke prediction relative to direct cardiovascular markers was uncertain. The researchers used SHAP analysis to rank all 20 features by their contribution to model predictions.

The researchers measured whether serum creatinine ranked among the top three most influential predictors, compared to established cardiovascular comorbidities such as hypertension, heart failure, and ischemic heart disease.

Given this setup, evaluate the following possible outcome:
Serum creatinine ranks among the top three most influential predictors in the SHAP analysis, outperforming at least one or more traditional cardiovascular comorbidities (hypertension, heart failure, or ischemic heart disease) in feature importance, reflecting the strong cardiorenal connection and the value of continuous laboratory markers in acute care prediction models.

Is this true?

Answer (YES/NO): YES